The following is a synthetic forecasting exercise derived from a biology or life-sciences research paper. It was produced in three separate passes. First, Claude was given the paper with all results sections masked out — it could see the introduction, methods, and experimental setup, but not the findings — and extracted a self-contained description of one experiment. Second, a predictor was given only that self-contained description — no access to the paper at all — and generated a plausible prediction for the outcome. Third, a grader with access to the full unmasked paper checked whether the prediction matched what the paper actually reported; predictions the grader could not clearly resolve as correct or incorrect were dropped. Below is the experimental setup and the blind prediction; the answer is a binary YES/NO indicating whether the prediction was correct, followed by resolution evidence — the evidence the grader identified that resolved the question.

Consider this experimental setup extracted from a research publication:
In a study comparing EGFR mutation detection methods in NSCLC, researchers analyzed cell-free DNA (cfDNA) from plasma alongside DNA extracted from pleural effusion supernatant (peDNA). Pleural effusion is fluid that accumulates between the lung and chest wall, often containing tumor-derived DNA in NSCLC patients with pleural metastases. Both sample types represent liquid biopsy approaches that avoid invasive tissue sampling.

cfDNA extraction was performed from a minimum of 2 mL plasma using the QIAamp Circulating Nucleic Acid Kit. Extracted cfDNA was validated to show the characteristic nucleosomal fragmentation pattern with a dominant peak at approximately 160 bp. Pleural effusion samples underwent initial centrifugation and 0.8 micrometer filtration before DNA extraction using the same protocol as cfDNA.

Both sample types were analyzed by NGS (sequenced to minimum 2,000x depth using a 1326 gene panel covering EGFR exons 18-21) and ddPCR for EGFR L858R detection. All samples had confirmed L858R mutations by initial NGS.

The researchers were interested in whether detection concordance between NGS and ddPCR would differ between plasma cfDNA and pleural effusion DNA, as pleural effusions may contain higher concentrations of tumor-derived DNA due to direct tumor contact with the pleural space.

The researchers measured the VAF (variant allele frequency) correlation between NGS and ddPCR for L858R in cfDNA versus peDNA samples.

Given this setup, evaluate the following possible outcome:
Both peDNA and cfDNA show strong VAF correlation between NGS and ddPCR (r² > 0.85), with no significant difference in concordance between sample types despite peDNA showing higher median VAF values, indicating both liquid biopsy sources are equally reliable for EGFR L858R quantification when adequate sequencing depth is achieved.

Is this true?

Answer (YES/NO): NO